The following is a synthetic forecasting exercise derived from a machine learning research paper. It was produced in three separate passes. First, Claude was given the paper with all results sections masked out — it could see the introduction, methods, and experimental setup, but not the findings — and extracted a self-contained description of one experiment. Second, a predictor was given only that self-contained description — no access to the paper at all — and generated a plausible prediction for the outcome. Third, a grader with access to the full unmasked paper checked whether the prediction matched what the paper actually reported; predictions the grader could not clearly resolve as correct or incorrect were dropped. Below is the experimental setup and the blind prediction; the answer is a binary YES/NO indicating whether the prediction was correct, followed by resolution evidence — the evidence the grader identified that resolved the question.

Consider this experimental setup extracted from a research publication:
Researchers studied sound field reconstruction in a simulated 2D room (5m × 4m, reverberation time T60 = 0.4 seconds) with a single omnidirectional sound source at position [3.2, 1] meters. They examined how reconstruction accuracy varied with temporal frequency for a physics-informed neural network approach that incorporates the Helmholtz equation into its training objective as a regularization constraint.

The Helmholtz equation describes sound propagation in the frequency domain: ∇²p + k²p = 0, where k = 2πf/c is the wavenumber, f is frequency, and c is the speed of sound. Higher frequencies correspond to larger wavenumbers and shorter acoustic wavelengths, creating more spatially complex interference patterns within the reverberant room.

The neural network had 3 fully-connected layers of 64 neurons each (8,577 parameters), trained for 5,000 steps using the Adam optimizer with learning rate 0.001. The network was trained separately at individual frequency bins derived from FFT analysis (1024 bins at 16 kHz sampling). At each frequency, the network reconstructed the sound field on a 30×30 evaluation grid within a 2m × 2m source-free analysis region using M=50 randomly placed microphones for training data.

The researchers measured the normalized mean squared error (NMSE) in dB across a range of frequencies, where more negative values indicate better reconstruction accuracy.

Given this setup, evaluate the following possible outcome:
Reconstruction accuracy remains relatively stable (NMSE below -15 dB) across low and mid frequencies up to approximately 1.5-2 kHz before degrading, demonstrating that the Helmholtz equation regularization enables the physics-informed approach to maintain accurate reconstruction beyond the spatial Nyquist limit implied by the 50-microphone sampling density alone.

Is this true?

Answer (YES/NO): NO